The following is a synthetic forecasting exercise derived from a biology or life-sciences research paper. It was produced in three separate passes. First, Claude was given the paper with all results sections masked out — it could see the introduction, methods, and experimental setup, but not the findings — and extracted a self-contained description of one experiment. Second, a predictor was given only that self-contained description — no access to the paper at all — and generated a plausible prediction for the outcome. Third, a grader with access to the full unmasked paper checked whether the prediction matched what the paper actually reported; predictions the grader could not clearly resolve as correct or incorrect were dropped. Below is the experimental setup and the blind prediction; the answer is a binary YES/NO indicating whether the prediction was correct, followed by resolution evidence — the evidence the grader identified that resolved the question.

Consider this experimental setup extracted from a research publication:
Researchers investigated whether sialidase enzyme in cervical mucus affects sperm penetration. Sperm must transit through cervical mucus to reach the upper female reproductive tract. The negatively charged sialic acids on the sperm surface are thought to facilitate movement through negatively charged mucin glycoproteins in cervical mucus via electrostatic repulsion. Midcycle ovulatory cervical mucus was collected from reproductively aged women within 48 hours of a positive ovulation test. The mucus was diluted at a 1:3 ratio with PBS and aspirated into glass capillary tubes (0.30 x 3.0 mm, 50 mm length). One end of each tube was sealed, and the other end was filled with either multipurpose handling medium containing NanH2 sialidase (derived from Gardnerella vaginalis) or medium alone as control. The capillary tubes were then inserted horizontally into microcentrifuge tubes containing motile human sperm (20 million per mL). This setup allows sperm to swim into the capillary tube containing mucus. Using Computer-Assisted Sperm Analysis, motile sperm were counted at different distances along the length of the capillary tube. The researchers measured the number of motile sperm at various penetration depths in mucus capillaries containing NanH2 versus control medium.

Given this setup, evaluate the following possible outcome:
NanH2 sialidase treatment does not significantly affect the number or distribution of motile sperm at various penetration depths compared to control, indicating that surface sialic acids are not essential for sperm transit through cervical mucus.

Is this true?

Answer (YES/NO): NO